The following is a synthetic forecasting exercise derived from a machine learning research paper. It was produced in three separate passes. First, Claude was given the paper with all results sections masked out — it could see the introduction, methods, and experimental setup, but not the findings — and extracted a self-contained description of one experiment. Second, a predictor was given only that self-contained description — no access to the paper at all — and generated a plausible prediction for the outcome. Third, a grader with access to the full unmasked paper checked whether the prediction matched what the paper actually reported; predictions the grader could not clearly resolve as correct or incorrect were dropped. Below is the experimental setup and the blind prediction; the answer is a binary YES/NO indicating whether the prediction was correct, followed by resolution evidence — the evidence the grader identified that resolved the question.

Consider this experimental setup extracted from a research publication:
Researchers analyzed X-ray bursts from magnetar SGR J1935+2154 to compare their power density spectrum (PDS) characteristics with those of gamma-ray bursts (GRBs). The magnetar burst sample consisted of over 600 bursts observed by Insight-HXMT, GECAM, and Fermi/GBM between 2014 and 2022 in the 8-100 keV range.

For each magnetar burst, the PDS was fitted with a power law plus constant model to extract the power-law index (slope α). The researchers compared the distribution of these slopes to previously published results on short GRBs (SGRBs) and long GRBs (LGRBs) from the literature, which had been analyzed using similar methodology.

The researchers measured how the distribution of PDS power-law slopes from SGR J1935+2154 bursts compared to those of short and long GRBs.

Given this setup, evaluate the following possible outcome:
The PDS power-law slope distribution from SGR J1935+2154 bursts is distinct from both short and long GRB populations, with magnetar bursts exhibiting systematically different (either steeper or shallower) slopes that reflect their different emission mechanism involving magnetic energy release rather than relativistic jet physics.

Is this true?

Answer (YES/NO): YES